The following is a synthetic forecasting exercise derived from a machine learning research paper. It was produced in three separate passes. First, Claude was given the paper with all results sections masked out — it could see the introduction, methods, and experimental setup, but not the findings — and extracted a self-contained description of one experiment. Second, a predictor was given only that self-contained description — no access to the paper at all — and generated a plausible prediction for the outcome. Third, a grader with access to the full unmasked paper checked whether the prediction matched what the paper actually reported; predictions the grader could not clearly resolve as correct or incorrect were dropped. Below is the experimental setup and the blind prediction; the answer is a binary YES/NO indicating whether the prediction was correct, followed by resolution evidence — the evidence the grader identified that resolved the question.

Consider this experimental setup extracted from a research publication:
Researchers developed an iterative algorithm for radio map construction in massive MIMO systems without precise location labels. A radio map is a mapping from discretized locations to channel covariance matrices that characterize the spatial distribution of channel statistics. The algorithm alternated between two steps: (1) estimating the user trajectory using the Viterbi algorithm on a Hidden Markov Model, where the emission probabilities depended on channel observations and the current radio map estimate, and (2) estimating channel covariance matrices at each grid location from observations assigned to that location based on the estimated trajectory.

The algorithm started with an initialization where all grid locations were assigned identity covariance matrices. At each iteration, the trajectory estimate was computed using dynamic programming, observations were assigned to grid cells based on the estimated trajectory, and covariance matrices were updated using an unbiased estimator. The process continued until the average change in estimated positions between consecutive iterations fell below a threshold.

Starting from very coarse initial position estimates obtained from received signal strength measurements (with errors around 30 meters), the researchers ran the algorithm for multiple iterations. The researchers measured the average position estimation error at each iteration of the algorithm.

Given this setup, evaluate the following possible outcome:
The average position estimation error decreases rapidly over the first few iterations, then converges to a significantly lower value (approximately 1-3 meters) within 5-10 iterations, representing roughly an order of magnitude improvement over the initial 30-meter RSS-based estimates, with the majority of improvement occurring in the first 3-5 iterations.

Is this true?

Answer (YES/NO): NO